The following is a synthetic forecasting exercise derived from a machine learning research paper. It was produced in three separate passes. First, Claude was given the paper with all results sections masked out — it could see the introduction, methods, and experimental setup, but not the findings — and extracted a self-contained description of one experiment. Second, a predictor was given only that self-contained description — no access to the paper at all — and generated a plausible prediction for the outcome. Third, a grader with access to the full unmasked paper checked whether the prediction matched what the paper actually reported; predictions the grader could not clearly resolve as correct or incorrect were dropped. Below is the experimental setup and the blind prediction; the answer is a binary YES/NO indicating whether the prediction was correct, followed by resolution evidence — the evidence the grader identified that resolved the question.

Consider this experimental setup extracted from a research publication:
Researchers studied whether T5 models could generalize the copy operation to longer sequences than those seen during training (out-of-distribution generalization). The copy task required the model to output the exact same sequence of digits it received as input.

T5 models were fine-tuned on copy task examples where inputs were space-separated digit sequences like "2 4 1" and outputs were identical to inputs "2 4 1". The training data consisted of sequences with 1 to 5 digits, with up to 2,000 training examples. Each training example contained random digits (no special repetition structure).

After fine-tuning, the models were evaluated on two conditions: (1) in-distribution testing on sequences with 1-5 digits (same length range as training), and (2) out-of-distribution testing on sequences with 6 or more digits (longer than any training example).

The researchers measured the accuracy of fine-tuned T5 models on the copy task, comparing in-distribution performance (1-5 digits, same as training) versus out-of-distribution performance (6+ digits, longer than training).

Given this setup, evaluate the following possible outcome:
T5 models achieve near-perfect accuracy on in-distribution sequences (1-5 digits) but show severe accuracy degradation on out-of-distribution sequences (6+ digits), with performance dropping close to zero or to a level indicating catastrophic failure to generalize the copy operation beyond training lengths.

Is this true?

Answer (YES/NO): NO